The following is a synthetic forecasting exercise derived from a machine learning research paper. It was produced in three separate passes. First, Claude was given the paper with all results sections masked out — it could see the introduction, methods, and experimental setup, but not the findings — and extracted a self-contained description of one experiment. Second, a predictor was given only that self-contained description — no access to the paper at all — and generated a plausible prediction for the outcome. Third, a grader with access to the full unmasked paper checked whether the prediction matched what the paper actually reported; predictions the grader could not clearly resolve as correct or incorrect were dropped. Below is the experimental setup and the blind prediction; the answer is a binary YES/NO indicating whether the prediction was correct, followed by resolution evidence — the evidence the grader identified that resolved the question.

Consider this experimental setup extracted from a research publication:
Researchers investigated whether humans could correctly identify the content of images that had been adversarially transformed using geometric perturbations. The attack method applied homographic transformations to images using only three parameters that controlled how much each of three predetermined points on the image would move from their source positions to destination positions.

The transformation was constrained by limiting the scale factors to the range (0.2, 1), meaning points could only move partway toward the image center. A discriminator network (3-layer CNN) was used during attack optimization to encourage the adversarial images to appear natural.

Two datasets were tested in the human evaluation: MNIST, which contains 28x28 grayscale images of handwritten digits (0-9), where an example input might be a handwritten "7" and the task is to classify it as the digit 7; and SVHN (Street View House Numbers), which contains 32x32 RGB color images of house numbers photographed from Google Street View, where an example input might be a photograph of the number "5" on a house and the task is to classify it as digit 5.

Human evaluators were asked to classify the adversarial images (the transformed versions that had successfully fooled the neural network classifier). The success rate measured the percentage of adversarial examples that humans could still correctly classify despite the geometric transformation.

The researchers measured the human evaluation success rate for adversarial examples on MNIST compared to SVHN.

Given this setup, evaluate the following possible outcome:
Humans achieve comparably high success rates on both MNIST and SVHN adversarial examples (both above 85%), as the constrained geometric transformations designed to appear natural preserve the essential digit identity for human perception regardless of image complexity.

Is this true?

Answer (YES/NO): YES